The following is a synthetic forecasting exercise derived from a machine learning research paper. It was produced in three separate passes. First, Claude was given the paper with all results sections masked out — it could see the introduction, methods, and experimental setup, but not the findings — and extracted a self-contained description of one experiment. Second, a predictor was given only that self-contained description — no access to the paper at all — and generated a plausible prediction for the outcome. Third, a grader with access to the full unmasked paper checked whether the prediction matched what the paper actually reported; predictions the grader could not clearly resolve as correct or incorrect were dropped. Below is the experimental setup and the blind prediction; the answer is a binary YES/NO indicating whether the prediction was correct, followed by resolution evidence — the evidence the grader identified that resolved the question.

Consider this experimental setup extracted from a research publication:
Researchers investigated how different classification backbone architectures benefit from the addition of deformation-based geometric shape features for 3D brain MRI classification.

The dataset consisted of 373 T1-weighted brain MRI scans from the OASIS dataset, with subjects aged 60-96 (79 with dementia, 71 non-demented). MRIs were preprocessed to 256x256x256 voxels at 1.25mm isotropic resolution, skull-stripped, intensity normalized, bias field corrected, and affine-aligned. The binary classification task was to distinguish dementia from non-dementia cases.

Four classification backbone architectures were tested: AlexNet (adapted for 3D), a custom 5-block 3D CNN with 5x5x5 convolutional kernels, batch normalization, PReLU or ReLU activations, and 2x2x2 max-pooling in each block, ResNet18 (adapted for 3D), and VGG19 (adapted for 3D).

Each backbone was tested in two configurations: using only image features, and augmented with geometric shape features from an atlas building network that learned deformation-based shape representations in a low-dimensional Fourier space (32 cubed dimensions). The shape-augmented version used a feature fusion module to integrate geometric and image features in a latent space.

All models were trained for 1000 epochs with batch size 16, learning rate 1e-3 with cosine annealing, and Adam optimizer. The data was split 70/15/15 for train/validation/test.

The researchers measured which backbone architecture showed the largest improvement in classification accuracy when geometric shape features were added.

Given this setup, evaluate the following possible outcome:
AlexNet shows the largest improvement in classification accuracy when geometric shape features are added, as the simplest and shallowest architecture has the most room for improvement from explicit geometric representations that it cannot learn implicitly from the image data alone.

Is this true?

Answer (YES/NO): NO